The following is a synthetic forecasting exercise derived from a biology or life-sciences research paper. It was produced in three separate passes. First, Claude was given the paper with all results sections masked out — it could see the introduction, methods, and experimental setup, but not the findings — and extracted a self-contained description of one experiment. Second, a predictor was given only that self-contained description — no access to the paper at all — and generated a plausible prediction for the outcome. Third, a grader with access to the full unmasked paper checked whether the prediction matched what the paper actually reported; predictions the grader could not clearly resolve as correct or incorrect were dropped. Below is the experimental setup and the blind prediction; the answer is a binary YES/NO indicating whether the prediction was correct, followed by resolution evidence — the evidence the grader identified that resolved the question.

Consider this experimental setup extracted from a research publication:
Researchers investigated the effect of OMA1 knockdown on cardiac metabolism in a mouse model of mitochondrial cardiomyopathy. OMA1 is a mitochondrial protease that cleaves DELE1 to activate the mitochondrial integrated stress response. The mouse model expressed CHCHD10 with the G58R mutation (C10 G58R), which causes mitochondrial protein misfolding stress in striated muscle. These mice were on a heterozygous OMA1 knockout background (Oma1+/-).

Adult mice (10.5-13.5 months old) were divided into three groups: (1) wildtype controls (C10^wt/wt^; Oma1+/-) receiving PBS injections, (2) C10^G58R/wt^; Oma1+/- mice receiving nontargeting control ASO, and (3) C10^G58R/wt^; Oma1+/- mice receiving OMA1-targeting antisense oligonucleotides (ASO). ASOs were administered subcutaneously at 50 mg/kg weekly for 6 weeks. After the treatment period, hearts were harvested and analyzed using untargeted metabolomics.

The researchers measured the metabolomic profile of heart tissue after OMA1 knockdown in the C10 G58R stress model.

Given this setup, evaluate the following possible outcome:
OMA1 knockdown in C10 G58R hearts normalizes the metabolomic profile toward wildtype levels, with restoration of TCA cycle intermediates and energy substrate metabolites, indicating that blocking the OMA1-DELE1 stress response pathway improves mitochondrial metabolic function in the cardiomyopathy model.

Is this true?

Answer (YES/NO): NO